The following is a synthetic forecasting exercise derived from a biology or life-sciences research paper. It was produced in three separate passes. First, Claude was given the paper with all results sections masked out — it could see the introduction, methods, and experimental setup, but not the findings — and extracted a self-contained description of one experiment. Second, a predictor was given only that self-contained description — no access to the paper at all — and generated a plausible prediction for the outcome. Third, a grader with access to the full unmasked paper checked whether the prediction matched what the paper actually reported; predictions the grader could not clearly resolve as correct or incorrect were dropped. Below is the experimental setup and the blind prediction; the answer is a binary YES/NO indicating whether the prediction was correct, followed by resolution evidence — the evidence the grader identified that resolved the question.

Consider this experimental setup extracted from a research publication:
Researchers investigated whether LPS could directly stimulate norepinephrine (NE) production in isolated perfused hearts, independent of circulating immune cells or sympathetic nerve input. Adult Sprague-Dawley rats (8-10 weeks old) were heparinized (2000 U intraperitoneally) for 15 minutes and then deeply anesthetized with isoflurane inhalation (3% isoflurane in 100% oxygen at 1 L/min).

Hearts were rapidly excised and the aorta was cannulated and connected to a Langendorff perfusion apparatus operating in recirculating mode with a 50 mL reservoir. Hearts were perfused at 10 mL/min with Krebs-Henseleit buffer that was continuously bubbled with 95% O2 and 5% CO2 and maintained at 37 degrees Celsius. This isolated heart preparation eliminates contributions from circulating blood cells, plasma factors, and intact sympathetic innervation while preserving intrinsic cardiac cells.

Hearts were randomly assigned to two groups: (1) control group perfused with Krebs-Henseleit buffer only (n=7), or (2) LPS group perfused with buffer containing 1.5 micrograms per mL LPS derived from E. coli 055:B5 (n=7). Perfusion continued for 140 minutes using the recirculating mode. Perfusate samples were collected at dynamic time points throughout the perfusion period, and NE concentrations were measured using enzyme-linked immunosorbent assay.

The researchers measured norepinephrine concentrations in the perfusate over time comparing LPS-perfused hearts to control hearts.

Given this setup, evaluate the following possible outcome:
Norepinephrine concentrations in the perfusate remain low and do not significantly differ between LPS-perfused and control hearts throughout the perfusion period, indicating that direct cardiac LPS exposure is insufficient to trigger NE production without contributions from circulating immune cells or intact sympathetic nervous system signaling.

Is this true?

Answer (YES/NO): NO